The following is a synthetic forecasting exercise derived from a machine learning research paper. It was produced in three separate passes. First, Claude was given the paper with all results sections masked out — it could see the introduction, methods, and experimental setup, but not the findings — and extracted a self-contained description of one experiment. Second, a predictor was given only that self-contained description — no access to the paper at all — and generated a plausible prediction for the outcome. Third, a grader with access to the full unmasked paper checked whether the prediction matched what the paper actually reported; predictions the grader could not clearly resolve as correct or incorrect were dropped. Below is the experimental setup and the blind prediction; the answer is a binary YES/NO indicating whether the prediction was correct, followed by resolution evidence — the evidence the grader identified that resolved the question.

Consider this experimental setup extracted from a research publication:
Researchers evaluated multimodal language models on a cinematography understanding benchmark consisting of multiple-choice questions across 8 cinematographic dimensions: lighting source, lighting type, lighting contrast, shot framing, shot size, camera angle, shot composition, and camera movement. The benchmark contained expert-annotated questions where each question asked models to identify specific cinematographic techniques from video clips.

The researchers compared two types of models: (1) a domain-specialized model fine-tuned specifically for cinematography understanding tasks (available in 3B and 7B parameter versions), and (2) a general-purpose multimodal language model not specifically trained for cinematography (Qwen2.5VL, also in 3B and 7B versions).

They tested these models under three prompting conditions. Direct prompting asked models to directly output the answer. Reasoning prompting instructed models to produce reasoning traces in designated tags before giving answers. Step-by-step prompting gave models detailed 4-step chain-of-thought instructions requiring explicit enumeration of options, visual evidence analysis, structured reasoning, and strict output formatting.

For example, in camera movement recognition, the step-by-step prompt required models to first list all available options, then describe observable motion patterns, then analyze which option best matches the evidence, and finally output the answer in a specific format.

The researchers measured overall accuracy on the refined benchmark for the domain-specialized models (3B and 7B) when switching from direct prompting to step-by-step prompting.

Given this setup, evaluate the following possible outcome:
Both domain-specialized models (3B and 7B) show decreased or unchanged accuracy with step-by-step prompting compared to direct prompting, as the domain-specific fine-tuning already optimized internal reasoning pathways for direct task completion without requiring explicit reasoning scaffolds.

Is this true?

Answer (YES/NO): YES